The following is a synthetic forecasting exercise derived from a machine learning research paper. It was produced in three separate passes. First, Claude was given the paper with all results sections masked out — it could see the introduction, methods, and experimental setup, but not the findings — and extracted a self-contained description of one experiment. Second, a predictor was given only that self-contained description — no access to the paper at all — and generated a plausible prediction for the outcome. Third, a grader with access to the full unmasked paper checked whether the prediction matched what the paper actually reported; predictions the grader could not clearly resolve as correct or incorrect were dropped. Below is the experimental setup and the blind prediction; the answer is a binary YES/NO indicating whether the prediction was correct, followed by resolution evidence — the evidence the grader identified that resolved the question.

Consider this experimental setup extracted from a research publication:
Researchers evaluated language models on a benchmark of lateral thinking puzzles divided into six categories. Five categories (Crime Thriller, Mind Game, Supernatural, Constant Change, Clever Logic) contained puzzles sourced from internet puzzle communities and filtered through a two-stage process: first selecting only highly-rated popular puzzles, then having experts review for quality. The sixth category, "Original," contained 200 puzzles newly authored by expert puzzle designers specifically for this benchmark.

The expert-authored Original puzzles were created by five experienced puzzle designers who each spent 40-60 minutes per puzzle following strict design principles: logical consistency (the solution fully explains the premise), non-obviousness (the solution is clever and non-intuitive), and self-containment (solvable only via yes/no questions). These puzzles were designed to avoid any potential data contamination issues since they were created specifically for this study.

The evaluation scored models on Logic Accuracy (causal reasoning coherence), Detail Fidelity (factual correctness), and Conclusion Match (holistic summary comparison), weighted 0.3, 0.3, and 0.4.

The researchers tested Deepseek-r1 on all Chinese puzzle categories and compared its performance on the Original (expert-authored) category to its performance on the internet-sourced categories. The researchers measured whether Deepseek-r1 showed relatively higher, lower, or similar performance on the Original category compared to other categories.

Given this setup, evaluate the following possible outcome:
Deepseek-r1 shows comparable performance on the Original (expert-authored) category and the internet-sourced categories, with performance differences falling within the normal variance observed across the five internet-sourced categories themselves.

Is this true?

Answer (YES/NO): YES